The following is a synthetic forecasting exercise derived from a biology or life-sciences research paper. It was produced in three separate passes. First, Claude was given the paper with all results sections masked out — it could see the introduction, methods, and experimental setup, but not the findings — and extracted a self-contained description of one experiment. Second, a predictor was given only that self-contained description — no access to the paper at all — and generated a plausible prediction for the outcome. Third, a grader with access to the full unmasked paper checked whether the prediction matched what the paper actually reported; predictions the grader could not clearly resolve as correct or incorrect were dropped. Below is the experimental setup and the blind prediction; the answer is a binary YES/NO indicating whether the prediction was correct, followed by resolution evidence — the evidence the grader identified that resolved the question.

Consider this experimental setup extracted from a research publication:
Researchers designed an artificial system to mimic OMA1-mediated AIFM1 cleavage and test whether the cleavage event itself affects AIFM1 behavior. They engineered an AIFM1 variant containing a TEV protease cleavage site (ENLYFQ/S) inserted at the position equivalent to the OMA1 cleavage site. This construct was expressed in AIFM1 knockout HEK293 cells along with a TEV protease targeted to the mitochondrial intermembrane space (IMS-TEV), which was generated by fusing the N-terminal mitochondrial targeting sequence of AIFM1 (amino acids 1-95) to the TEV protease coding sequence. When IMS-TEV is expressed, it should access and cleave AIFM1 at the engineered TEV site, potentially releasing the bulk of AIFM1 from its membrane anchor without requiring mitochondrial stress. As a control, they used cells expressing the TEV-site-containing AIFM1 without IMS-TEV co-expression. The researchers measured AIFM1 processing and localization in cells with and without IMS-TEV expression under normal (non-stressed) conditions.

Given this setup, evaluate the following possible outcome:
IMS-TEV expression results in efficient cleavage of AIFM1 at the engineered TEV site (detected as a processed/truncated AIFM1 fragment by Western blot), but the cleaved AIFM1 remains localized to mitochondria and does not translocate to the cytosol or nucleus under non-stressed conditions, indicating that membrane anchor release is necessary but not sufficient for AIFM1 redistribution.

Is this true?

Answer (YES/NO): YES